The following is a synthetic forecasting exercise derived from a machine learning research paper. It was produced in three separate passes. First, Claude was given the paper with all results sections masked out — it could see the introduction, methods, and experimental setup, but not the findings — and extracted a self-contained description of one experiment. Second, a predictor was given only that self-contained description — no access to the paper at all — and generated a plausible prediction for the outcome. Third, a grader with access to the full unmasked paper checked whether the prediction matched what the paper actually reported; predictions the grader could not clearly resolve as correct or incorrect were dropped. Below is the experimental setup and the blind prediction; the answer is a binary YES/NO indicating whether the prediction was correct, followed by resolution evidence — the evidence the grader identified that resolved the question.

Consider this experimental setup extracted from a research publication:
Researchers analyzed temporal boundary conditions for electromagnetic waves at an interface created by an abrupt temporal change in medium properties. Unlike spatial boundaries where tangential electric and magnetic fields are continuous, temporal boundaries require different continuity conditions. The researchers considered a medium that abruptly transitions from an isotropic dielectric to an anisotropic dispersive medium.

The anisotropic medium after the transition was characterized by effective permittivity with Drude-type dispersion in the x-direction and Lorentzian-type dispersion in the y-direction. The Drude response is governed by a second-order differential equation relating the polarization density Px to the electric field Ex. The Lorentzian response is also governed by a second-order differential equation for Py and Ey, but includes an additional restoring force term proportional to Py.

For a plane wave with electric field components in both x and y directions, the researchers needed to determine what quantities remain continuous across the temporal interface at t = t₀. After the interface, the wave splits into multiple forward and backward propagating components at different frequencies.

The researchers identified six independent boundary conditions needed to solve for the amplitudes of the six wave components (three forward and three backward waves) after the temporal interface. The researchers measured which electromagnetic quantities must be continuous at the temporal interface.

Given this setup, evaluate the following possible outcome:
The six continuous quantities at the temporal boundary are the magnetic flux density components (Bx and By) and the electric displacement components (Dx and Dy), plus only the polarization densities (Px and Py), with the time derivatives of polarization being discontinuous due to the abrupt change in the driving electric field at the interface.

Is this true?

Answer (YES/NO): NO